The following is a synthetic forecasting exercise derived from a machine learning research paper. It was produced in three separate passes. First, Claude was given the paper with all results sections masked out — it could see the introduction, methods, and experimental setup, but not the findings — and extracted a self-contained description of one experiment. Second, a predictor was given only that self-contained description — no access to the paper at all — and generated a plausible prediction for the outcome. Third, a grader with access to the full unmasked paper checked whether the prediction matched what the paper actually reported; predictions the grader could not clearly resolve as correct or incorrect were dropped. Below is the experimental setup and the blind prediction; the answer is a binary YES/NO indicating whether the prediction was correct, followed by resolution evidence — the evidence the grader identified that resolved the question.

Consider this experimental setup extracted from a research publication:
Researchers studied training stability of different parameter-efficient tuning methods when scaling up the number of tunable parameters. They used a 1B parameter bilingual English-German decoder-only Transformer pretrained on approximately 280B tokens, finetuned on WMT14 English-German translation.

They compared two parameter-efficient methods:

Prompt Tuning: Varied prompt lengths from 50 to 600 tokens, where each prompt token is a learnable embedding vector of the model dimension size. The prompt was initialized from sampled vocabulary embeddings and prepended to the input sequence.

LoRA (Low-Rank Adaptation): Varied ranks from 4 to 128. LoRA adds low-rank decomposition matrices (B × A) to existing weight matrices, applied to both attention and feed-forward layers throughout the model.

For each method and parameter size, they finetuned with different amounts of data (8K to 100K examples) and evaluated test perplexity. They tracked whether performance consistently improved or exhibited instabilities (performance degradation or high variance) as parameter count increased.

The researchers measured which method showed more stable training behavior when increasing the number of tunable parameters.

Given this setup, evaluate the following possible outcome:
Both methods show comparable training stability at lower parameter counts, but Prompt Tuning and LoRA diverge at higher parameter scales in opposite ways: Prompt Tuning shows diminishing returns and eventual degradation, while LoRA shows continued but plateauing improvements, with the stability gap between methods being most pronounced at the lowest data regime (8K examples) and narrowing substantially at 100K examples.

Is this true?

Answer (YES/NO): NO